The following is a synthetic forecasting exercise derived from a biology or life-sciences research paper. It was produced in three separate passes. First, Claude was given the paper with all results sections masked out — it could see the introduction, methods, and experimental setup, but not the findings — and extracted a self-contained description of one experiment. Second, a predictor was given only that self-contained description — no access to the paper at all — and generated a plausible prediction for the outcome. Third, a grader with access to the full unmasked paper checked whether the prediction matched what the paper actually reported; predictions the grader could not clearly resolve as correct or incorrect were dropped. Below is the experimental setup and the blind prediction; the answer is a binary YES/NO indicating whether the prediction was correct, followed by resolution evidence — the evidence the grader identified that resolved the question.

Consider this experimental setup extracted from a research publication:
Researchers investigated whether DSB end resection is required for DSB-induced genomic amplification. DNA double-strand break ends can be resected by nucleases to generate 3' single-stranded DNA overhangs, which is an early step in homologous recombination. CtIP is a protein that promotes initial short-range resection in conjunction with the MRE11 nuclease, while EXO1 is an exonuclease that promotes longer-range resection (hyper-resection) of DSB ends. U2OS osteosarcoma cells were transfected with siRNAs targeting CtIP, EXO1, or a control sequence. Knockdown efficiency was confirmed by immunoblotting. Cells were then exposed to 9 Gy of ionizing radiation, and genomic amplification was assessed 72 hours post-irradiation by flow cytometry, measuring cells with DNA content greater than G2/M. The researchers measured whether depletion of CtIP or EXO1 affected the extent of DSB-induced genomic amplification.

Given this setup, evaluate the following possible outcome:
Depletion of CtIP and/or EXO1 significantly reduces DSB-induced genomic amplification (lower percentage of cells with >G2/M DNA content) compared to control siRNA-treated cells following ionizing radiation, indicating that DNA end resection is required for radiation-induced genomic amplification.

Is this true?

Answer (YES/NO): YES